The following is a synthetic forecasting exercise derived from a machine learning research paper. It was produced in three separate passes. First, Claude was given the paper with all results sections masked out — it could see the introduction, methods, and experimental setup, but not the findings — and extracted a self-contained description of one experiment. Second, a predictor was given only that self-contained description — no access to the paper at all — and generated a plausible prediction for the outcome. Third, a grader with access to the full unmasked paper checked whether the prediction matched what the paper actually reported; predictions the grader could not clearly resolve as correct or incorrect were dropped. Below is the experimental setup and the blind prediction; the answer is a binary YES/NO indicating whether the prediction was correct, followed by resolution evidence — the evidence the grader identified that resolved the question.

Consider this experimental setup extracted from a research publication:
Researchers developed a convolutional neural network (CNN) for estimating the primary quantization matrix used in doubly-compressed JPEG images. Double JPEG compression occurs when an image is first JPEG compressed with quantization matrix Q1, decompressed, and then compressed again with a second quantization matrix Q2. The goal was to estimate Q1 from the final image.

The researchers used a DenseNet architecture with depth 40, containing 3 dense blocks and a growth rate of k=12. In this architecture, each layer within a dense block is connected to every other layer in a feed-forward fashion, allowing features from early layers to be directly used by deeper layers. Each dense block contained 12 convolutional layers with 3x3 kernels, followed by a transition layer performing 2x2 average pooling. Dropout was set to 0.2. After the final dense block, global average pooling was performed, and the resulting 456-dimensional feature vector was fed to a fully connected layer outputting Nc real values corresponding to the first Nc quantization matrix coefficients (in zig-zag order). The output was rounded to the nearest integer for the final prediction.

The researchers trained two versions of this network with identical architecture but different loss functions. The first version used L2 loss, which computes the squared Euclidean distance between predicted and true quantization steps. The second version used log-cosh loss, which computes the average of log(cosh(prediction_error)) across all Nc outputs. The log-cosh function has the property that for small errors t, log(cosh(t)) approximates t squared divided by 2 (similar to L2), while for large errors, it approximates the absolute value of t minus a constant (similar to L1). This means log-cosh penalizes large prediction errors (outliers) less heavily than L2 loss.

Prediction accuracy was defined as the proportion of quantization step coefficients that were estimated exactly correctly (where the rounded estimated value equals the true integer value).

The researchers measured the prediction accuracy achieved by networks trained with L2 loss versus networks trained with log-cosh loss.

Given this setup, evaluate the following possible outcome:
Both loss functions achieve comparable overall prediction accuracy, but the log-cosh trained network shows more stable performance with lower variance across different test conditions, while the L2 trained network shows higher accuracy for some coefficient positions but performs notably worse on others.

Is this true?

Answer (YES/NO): NO